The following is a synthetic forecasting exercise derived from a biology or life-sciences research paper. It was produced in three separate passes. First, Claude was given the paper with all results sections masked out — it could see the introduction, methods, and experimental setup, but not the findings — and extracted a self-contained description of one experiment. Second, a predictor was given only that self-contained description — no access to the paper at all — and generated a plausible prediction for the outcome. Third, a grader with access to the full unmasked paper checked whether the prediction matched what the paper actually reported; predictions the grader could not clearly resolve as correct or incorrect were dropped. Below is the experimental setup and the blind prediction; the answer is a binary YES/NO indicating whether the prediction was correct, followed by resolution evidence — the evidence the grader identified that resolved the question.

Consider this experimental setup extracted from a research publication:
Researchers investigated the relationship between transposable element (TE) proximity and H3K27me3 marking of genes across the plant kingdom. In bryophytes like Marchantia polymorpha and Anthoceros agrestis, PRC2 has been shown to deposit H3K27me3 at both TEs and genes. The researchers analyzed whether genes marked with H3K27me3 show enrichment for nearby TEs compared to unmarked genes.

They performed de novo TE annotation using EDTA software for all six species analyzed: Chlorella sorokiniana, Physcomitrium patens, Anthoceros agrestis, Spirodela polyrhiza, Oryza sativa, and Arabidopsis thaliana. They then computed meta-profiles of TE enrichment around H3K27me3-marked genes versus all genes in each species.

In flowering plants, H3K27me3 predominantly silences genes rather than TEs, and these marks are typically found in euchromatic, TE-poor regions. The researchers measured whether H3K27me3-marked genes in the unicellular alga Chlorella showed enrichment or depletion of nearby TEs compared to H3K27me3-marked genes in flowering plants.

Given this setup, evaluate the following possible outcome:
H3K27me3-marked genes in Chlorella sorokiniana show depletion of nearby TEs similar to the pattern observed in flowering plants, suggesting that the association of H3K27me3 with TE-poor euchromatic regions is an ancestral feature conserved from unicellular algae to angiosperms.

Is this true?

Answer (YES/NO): NO